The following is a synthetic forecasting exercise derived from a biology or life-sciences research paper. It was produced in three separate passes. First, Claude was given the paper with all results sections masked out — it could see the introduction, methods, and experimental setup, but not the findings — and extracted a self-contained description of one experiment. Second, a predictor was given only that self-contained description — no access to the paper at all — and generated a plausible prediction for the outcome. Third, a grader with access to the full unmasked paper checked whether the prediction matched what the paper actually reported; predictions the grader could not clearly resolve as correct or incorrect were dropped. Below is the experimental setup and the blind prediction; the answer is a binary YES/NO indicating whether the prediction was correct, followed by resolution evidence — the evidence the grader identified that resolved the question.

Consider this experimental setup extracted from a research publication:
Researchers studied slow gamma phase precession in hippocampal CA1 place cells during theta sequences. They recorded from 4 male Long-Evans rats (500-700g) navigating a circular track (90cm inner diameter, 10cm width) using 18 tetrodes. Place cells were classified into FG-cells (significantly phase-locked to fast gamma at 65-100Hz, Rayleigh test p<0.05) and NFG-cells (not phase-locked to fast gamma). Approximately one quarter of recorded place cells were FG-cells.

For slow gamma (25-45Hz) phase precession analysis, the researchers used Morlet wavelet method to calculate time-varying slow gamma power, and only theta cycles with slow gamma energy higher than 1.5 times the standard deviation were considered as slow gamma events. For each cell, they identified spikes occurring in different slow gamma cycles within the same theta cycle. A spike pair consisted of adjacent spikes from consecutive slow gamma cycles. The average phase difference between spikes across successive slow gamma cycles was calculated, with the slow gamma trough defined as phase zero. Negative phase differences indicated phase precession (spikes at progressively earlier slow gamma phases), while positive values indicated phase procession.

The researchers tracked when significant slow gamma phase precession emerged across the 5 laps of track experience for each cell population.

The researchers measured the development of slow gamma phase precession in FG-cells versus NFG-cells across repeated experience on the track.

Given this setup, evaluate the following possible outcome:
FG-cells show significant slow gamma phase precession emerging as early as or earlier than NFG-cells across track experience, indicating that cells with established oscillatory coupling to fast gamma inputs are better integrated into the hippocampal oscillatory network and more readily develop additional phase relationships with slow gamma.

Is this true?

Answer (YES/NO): YES